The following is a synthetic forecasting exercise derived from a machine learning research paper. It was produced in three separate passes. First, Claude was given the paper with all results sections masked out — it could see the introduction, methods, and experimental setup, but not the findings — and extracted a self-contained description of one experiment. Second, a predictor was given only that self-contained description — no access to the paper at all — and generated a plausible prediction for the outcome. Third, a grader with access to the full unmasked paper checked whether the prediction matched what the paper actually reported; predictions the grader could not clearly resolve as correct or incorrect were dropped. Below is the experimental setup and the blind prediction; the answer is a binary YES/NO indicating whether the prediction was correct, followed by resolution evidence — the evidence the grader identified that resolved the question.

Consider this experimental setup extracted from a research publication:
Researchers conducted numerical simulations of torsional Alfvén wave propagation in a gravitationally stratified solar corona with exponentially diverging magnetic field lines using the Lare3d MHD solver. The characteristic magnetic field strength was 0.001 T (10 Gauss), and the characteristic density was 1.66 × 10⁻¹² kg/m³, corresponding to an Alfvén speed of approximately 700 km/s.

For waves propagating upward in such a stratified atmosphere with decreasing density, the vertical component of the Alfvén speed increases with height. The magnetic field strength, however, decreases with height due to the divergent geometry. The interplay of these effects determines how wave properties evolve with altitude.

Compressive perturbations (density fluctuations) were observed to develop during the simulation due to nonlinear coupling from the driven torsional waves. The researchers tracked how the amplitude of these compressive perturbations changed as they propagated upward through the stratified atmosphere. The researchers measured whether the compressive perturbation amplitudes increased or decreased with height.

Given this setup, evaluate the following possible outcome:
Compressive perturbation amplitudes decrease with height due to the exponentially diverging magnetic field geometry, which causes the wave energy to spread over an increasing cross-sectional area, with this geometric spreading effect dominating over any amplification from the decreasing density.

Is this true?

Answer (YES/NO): NO